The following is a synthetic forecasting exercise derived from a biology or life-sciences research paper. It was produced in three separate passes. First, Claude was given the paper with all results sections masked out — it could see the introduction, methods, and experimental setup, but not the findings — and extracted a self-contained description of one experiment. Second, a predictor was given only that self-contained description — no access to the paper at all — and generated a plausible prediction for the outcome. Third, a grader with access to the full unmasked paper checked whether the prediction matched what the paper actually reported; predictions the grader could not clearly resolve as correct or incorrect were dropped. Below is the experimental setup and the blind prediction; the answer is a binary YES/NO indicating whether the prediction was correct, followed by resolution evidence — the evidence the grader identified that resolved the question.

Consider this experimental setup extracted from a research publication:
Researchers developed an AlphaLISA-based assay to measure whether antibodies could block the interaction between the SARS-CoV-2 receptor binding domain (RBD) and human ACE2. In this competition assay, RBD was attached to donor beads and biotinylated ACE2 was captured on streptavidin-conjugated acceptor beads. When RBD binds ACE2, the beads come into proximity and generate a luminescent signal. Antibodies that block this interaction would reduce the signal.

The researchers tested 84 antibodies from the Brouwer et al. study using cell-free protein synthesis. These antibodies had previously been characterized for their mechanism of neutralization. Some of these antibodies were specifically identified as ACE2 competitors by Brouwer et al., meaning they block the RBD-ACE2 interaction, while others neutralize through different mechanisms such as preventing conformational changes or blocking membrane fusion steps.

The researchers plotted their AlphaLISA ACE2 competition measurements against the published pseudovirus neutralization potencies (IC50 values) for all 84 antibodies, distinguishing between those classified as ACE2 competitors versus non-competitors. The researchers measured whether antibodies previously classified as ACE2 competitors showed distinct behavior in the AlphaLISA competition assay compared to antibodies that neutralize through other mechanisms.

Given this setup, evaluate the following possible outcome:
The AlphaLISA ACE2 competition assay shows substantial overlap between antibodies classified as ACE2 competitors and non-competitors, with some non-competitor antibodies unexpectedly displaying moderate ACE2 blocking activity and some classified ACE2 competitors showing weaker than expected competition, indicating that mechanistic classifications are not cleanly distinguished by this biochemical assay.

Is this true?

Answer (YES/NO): NO